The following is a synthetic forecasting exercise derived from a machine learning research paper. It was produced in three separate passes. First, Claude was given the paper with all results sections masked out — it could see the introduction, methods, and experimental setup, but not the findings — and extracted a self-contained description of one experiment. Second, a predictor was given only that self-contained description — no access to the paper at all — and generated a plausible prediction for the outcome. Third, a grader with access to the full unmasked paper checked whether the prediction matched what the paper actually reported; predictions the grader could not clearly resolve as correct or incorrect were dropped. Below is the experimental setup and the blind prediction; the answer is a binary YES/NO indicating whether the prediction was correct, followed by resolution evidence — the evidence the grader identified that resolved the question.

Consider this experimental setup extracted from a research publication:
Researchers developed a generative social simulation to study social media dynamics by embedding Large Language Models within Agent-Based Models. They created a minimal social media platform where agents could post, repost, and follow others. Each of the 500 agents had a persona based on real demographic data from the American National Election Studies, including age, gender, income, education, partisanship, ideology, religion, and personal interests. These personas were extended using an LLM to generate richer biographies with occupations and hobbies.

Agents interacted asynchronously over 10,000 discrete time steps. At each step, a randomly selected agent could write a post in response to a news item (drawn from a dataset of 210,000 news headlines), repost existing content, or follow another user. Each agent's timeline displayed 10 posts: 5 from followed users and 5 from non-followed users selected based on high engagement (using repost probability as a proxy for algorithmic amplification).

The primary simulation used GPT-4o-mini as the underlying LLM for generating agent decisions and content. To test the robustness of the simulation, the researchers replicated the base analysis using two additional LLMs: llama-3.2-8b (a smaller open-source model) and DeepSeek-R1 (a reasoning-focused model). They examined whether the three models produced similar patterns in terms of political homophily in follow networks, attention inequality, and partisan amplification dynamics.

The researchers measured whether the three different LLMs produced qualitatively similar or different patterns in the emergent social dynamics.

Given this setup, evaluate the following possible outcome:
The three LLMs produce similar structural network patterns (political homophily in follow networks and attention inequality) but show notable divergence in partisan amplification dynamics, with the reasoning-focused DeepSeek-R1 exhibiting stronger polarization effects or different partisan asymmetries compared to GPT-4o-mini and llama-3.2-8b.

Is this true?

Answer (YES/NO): NO